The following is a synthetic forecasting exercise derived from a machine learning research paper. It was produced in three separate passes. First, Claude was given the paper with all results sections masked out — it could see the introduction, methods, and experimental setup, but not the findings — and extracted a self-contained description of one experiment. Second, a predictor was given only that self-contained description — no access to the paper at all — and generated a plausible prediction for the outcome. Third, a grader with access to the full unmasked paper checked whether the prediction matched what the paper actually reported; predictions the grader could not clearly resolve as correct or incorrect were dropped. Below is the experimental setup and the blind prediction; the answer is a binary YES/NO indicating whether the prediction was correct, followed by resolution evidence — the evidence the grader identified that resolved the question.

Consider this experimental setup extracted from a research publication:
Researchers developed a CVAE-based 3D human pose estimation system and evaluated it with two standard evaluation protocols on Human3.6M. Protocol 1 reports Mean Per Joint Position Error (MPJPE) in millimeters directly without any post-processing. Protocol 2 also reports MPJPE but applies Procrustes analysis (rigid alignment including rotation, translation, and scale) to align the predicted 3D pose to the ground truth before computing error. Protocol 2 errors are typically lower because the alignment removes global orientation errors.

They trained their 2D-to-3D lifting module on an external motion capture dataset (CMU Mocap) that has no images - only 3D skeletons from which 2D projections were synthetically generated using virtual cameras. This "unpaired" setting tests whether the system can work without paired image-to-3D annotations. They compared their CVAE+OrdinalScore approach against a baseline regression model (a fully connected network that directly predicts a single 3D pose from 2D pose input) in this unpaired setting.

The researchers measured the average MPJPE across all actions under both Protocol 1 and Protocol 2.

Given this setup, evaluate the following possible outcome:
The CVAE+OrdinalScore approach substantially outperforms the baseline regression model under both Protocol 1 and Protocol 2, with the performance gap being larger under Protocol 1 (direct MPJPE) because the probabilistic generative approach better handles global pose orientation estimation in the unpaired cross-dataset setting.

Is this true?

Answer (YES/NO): NO